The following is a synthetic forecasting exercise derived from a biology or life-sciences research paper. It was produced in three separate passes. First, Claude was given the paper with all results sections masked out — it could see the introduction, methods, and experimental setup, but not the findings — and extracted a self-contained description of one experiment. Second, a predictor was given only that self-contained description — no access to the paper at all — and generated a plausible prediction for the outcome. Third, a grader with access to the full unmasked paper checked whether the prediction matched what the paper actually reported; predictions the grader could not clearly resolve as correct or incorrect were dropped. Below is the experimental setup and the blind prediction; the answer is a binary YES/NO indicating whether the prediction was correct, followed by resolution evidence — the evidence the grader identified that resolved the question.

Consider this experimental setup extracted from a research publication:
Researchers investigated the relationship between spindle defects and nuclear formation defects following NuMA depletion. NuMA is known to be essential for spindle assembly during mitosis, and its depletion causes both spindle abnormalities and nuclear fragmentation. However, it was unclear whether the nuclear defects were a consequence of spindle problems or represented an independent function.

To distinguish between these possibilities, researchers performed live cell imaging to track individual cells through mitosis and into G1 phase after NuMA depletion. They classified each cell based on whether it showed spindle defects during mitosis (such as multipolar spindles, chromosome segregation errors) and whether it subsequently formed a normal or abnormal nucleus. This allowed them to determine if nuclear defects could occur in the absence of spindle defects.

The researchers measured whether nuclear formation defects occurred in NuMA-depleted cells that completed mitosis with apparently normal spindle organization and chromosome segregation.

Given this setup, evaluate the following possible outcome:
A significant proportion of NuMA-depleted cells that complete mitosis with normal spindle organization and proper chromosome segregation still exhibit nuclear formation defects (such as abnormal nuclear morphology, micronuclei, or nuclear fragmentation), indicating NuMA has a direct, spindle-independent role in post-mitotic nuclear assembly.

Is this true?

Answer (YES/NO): YES